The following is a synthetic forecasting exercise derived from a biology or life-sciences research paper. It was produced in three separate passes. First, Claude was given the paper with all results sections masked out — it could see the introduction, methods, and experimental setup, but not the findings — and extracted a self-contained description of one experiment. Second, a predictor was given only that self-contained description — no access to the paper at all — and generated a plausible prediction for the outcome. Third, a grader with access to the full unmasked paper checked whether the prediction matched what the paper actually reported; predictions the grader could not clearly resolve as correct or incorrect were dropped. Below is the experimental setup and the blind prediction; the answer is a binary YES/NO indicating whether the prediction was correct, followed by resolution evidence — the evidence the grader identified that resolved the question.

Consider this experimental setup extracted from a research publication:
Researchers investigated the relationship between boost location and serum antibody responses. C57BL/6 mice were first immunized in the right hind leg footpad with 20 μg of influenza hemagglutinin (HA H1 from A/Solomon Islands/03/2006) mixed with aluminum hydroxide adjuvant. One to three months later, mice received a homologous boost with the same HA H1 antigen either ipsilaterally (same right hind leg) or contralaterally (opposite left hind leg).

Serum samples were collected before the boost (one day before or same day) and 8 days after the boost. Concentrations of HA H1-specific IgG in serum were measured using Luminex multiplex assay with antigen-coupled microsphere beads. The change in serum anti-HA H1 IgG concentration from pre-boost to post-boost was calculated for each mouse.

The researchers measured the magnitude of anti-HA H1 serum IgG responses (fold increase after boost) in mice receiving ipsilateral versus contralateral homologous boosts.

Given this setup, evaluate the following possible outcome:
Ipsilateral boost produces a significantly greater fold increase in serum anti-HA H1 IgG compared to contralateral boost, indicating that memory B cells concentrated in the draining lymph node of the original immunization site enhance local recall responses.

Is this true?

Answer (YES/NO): NO